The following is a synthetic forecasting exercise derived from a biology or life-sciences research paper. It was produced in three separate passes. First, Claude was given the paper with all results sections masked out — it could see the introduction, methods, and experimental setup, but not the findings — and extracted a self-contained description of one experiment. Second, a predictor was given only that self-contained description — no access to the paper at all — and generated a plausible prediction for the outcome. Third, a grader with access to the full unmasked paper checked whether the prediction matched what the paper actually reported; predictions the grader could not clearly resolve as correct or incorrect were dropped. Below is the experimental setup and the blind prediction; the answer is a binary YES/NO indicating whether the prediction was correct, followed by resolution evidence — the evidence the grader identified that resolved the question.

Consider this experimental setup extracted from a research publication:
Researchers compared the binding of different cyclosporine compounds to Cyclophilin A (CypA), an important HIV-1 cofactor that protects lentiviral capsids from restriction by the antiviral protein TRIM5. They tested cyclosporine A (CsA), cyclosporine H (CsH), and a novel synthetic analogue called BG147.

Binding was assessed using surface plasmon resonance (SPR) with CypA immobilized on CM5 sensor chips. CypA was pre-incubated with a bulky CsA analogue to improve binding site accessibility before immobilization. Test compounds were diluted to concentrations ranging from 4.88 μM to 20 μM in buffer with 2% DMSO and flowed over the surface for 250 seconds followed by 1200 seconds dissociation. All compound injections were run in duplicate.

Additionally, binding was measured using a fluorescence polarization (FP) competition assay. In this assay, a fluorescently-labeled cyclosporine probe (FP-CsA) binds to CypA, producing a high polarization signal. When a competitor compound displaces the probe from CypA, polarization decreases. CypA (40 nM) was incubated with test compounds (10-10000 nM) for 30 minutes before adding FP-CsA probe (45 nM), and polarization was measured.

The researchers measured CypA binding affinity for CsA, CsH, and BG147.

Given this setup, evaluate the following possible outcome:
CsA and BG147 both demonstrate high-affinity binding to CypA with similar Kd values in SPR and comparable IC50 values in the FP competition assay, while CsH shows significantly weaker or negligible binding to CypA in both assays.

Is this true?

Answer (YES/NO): NO